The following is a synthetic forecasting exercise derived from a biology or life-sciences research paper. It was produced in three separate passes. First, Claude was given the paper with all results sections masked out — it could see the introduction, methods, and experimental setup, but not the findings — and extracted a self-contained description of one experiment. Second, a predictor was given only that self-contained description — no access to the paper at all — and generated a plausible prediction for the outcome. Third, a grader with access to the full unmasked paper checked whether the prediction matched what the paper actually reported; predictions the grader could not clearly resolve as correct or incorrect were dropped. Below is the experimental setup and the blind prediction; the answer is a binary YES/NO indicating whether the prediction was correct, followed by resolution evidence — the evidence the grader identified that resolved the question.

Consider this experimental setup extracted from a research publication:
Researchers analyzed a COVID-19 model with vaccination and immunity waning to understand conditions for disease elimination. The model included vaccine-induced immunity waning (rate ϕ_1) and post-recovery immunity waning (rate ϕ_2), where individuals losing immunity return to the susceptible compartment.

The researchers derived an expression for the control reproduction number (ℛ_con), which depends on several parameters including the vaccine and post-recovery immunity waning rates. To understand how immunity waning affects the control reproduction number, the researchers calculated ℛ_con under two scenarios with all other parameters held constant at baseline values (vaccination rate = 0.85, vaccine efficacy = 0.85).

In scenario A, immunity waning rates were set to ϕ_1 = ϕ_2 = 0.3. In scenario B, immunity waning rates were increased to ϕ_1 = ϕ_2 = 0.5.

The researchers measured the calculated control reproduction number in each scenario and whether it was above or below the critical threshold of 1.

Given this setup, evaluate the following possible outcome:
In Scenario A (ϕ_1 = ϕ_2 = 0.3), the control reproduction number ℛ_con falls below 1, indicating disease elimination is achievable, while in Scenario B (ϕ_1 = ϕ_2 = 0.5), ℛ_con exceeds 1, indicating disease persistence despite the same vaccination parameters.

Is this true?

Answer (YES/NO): YES